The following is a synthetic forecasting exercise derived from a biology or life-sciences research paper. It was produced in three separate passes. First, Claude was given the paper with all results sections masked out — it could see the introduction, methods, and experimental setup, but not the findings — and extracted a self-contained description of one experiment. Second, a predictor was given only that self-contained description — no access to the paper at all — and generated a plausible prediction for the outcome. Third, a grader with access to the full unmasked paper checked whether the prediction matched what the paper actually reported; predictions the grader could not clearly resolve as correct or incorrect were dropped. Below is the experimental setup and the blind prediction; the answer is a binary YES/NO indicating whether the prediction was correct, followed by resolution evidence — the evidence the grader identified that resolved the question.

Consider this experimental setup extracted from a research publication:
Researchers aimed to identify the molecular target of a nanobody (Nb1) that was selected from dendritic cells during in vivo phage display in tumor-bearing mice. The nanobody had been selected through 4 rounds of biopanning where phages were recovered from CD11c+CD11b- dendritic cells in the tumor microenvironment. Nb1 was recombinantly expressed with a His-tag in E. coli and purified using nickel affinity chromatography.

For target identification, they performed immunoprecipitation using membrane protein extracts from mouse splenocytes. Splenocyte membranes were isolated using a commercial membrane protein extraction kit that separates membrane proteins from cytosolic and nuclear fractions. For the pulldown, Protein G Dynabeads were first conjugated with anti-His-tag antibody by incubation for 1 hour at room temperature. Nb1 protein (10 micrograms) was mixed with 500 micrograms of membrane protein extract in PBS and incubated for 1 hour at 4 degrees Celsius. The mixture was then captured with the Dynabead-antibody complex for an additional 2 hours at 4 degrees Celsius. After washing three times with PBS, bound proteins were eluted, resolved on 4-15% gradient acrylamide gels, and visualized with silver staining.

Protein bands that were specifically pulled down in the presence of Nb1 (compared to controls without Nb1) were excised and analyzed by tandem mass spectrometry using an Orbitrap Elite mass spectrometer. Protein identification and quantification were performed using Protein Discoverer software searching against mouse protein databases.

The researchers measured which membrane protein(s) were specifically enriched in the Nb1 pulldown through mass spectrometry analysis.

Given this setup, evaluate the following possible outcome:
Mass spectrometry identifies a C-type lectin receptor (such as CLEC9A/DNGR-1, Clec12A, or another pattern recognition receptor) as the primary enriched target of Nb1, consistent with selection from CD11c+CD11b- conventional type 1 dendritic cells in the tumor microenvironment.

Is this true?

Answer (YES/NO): NO